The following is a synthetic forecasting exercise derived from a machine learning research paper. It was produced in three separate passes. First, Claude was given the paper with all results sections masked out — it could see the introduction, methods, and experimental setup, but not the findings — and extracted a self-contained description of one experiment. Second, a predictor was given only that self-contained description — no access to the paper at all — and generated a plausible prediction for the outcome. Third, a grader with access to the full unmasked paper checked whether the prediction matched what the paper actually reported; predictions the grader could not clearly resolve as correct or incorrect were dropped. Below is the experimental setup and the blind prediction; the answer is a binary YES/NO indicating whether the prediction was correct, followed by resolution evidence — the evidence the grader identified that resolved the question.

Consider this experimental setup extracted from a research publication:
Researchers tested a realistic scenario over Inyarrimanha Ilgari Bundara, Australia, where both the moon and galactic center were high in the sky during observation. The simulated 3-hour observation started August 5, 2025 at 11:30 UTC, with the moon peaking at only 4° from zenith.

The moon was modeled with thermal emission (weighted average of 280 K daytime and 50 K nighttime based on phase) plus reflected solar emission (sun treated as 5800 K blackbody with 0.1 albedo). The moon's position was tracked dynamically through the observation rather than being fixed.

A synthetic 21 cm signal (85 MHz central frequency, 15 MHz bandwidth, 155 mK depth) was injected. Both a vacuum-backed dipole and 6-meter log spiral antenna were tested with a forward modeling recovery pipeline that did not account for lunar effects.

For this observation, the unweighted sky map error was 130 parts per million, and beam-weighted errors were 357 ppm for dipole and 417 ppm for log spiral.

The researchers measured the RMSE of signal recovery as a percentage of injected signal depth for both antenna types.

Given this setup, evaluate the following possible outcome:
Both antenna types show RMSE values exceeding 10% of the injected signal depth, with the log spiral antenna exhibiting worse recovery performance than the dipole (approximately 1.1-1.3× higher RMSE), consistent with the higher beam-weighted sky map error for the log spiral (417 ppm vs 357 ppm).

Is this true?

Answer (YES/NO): NO